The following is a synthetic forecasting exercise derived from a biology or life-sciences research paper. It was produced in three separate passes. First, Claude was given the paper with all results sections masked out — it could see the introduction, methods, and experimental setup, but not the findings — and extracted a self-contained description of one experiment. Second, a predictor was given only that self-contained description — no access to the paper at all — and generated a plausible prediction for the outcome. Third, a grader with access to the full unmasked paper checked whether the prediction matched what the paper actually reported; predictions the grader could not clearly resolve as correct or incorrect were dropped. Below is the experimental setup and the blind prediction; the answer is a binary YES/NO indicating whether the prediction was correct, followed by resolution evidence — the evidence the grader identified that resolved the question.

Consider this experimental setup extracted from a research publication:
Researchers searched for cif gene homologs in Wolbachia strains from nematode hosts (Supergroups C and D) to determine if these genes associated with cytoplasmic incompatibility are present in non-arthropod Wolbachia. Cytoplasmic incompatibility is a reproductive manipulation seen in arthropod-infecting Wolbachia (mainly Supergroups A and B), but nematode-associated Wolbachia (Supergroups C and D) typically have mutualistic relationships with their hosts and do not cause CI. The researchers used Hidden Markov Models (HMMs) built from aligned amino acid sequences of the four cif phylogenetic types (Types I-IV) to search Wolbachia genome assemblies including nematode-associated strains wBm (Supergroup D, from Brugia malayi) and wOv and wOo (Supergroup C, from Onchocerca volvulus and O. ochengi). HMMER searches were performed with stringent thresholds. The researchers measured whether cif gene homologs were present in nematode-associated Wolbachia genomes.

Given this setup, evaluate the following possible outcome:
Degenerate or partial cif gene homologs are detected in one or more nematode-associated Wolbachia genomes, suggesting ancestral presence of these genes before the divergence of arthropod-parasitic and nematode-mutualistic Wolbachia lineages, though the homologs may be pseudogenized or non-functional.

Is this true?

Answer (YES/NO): NO